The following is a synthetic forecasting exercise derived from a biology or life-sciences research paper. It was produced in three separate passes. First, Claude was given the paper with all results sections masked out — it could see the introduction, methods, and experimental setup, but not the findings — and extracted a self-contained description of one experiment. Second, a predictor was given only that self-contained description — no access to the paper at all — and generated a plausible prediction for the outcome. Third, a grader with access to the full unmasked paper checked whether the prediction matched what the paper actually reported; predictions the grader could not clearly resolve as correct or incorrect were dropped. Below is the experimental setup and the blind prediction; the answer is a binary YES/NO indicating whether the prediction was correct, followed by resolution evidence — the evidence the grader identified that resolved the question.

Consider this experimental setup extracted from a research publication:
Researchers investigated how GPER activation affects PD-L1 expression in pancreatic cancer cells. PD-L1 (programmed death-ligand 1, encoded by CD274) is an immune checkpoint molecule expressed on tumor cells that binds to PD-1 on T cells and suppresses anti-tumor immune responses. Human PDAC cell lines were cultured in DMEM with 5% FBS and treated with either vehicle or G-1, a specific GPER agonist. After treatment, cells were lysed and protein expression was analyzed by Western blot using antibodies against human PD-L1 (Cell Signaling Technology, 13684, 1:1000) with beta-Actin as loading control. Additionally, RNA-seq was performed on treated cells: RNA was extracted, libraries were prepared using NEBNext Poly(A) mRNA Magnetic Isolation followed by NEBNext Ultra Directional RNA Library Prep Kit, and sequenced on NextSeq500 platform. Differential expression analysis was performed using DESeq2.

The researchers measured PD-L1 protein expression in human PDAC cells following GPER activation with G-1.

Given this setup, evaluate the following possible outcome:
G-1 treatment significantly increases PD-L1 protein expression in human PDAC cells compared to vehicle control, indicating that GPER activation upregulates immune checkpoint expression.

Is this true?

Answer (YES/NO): NO